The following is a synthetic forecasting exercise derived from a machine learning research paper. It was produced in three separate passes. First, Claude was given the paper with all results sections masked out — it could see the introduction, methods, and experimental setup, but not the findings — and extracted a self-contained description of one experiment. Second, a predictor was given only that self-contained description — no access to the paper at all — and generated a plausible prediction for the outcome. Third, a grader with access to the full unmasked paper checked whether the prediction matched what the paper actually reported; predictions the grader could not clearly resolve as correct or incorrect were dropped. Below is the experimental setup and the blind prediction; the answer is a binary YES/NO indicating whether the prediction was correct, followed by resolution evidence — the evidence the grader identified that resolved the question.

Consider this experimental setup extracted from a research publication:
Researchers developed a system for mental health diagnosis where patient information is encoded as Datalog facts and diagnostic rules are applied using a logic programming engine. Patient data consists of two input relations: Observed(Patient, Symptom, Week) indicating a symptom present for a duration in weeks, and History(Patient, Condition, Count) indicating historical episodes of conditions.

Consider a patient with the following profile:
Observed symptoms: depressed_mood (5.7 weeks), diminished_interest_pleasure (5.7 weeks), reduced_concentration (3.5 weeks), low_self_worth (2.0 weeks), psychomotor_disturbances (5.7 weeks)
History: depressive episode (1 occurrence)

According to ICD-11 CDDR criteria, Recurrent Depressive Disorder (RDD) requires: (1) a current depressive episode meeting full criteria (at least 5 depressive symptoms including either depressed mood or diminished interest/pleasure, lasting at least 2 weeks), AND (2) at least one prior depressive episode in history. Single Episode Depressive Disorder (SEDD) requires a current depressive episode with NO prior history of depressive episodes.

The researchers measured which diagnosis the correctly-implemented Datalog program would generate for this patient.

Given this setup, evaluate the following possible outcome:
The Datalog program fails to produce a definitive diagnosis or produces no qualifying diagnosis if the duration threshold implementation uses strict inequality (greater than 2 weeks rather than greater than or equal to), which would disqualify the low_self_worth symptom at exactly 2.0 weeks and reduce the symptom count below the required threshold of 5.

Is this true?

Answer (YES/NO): NO